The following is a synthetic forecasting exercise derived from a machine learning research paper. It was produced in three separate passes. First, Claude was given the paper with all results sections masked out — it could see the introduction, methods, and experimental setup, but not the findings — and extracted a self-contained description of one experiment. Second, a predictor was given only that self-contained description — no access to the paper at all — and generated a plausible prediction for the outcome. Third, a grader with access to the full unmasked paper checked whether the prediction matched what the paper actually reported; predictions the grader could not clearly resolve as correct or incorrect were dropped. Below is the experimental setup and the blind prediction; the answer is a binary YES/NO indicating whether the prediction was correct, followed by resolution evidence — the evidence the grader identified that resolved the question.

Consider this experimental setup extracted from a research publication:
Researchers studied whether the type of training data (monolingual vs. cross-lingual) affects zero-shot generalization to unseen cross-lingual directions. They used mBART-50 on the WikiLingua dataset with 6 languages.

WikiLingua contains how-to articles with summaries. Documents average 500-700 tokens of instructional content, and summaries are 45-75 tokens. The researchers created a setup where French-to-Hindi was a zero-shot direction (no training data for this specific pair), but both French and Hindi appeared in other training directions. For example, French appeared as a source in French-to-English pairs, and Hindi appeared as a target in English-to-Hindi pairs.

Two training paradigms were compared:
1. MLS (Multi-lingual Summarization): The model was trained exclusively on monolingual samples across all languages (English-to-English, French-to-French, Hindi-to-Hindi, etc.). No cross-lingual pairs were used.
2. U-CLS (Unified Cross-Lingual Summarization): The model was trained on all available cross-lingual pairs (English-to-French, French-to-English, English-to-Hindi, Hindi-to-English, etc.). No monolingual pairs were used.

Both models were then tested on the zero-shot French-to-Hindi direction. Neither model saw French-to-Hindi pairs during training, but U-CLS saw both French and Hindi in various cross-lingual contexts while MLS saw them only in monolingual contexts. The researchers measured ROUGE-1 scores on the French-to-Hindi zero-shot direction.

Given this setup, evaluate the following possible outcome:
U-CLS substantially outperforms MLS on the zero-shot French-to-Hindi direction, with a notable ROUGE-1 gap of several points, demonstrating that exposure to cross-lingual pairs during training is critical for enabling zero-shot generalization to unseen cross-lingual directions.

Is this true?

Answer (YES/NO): YES